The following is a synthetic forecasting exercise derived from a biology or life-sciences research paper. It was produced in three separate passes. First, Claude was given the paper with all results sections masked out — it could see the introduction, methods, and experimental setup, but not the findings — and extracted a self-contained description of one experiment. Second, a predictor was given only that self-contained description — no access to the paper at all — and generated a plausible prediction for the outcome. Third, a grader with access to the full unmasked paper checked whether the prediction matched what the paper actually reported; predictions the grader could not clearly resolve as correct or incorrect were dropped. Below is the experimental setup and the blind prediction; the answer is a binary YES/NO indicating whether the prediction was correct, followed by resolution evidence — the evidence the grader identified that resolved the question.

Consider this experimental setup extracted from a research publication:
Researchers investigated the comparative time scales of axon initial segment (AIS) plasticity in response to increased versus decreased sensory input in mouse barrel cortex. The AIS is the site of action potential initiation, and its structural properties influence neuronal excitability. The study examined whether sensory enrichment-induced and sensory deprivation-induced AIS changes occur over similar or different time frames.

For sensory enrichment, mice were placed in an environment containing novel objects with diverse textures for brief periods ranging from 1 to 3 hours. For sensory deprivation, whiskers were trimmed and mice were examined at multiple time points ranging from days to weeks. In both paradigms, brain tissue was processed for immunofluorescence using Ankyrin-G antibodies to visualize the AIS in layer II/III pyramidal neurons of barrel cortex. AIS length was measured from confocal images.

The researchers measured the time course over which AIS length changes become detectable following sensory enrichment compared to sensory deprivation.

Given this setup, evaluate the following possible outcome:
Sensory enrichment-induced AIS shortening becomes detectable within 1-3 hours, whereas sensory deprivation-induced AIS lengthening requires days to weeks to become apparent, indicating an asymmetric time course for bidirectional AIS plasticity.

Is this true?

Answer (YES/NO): YES